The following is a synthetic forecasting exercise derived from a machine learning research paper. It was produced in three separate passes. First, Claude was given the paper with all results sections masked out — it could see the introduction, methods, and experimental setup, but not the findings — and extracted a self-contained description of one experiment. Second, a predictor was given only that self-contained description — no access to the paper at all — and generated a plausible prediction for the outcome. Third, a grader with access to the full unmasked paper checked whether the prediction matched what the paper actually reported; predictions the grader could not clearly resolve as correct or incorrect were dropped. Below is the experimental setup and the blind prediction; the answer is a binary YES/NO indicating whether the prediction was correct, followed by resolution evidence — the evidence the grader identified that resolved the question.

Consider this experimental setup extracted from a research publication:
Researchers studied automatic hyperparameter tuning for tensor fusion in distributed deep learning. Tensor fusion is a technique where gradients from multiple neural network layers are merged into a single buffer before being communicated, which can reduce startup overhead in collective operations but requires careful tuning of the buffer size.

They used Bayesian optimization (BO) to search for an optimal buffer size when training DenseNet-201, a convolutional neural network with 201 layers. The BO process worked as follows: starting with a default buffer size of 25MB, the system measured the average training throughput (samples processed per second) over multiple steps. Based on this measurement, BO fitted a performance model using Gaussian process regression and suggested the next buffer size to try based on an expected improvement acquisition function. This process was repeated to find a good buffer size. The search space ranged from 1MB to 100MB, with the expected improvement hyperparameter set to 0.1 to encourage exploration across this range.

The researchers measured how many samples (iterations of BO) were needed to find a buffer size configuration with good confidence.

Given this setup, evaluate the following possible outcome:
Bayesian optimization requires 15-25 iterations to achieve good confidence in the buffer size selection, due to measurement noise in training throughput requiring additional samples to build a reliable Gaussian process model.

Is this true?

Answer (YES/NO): NO